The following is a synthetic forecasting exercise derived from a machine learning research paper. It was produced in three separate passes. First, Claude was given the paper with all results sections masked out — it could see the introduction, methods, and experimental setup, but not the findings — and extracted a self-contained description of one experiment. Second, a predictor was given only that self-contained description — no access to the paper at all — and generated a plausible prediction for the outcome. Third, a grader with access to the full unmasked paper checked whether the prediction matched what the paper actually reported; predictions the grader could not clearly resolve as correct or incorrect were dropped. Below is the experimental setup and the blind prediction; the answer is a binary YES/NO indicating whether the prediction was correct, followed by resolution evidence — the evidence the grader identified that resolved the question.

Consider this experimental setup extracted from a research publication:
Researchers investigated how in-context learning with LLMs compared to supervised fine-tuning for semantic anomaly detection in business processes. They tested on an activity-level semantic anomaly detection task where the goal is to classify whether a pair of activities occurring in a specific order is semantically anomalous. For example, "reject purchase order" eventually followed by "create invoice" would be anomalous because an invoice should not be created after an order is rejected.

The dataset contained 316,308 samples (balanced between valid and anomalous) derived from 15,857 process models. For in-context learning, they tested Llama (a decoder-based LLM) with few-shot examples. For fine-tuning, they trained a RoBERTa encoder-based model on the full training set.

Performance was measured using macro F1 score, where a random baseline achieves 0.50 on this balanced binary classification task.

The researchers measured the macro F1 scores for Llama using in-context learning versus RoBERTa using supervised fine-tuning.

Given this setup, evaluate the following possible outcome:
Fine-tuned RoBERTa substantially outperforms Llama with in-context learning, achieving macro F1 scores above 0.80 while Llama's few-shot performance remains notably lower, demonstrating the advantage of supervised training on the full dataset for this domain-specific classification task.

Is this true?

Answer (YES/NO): YES